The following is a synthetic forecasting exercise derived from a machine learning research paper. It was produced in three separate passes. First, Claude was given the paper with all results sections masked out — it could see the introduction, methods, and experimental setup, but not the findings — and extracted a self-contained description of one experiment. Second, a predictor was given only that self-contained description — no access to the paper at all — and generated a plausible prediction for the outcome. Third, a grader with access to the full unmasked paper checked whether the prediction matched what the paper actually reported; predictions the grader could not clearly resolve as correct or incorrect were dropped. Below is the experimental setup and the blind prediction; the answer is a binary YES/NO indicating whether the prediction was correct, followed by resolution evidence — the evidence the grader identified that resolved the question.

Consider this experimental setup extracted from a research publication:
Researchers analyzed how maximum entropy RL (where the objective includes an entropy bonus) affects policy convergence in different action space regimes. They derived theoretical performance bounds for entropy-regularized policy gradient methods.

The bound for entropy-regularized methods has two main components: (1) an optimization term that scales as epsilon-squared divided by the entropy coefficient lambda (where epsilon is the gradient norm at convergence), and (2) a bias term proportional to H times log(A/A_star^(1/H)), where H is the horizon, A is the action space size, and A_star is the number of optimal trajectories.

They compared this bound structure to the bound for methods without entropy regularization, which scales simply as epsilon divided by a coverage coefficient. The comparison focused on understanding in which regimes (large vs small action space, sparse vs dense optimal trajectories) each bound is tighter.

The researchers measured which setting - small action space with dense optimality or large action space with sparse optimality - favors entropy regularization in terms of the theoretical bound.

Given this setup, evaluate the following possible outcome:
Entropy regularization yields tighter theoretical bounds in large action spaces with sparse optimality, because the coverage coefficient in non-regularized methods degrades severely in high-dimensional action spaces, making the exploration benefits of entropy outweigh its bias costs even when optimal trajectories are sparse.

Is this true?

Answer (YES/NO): NO